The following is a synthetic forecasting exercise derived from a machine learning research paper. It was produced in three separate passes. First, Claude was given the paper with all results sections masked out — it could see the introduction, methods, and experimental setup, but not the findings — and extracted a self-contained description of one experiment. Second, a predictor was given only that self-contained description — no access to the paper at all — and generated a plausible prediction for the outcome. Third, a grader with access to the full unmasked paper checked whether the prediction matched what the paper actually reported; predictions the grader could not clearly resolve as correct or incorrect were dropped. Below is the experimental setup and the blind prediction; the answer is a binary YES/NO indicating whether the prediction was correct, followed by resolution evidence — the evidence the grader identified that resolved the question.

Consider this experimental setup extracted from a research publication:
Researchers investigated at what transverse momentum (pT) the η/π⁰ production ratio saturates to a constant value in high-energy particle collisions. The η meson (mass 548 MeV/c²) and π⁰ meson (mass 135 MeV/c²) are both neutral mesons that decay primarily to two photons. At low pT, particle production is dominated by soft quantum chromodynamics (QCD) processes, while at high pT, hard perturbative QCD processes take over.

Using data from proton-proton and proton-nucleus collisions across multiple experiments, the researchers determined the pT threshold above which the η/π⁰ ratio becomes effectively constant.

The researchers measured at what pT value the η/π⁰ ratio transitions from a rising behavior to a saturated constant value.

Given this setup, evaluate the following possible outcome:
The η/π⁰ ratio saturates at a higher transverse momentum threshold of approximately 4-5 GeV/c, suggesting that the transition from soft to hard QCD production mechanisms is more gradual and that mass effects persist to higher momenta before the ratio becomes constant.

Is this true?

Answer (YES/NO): YES